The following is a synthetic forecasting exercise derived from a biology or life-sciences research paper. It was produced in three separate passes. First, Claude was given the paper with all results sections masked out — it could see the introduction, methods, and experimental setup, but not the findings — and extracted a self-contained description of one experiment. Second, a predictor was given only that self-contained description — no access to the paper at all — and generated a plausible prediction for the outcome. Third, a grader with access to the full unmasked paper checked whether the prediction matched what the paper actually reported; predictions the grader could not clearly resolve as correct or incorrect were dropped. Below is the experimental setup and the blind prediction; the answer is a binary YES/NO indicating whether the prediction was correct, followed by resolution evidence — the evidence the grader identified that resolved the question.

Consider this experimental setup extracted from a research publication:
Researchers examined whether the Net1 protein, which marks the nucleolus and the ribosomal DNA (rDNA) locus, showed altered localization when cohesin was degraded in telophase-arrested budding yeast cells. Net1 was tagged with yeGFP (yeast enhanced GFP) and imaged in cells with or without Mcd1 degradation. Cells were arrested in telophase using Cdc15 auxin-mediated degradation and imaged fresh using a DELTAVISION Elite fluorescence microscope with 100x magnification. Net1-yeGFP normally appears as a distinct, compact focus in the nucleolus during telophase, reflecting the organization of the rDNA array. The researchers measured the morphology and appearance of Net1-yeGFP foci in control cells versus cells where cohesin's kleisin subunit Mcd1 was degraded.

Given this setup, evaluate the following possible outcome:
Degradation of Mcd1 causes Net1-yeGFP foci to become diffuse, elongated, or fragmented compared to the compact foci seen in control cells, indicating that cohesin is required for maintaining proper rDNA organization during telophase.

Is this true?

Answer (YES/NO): YES